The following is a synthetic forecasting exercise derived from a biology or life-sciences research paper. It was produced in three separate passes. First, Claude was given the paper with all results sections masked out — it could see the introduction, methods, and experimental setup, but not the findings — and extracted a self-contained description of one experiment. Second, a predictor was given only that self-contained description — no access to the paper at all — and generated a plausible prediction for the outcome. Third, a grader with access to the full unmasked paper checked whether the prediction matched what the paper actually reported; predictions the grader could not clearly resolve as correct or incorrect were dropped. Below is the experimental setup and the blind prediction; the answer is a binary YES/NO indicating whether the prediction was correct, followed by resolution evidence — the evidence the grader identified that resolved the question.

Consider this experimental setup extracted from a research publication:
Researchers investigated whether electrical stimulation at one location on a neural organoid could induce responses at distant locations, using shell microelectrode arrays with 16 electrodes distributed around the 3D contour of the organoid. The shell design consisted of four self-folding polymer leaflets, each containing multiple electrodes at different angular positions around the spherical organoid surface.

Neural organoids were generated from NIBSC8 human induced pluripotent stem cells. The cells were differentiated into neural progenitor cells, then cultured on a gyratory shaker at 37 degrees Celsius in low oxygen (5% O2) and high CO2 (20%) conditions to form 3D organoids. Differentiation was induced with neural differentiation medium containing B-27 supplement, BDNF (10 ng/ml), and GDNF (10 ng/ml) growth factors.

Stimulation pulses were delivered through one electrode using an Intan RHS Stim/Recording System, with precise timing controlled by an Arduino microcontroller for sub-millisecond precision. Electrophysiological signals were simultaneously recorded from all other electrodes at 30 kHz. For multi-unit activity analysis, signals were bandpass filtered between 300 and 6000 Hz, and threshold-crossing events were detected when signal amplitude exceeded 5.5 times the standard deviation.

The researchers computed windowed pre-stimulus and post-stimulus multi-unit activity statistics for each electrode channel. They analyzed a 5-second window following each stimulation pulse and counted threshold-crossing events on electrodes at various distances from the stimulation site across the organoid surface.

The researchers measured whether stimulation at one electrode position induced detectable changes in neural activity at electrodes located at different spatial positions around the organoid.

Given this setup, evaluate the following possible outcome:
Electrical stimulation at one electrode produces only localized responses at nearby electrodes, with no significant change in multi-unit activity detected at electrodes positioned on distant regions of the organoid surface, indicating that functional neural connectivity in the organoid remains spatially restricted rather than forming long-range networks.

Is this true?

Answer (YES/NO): NO